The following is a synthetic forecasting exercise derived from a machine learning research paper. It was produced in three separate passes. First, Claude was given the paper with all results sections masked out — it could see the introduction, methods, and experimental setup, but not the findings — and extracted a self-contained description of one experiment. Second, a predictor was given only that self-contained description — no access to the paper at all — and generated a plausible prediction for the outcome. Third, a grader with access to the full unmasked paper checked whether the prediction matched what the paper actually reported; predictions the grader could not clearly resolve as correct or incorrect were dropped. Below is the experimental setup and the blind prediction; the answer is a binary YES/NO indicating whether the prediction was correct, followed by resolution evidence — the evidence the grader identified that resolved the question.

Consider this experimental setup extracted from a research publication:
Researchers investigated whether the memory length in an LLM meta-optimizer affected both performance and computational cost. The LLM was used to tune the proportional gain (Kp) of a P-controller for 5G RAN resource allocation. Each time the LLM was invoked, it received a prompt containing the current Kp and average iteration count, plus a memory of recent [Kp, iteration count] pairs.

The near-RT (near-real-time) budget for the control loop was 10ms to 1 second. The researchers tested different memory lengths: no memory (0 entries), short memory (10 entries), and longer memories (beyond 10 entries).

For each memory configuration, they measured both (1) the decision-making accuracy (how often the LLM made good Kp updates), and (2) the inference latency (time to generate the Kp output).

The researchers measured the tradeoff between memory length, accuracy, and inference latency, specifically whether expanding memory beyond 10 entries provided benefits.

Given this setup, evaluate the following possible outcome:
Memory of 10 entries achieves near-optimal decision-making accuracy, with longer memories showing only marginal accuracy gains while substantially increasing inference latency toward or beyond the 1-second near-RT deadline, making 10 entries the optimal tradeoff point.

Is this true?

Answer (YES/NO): YES